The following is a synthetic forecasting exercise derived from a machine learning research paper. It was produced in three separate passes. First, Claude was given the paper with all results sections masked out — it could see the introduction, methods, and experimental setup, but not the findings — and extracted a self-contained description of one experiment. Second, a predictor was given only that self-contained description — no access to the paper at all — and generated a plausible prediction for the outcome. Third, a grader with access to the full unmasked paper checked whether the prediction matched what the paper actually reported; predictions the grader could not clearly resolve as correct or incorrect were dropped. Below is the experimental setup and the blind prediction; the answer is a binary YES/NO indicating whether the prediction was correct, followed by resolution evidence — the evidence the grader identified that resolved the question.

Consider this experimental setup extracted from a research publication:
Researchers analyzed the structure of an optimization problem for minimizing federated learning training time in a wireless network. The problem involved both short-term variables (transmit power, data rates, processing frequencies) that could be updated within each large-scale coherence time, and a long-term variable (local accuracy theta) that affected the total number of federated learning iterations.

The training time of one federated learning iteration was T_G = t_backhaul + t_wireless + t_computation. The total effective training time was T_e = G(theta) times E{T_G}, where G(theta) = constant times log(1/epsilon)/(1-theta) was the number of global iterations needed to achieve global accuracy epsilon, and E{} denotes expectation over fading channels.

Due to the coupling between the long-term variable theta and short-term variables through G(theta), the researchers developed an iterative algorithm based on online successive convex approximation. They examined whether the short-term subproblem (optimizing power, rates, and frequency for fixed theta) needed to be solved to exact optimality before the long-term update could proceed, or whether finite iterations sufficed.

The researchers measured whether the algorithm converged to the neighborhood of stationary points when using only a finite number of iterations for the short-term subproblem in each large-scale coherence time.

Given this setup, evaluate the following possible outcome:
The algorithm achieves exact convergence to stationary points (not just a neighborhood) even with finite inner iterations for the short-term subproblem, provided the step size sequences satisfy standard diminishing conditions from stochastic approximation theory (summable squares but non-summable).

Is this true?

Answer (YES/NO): NO